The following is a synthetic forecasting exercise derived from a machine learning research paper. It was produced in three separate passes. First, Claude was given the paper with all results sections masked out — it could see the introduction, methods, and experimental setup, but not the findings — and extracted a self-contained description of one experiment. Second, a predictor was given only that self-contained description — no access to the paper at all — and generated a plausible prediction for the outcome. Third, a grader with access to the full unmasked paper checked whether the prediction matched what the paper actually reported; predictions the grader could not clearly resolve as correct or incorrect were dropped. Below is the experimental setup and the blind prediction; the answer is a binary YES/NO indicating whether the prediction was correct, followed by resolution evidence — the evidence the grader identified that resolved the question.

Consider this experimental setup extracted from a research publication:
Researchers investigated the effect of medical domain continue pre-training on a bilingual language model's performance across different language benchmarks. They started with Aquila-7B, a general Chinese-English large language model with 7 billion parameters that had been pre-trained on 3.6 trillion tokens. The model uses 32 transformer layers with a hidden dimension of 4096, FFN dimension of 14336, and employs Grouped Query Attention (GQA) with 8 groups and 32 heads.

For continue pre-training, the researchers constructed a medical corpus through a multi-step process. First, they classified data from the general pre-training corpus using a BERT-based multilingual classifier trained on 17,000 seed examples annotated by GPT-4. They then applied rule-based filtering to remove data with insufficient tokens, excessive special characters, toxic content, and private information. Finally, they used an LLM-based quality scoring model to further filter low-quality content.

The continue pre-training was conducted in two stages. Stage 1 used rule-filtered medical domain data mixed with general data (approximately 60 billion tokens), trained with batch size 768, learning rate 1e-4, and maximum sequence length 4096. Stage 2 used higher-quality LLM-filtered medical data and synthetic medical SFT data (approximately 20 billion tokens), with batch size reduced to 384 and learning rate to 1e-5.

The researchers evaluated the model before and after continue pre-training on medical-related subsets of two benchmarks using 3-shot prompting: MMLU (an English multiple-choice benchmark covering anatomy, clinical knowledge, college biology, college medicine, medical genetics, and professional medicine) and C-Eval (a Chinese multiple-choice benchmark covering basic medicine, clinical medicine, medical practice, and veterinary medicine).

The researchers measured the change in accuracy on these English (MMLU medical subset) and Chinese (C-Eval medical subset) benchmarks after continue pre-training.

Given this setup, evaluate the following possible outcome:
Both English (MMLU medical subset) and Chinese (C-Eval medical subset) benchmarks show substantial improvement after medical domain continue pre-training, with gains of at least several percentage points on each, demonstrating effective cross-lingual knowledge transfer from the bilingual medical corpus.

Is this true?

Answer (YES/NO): NO